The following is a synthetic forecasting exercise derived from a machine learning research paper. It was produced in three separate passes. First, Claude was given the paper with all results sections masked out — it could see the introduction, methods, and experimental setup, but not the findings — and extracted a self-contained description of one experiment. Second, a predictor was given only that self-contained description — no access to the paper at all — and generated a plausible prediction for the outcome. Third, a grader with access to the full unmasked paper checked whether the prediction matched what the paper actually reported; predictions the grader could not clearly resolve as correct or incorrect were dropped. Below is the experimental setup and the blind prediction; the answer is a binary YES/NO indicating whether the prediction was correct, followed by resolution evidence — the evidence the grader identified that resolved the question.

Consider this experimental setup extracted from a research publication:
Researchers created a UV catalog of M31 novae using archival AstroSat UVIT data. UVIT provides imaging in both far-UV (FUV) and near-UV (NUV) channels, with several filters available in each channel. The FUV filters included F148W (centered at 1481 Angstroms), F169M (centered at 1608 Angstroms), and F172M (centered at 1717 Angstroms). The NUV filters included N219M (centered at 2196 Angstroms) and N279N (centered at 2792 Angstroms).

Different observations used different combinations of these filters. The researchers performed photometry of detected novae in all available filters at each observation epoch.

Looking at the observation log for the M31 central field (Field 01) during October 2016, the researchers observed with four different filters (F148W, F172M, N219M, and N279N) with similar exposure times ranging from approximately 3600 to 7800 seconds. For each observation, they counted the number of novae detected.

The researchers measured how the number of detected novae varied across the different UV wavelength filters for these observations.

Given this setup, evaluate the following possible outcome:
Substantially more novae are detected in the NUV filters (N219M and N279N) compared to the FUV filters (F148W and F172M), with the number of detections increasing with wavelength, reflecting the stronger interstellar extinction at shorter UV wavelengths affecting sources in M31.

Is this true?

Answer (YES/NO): NO